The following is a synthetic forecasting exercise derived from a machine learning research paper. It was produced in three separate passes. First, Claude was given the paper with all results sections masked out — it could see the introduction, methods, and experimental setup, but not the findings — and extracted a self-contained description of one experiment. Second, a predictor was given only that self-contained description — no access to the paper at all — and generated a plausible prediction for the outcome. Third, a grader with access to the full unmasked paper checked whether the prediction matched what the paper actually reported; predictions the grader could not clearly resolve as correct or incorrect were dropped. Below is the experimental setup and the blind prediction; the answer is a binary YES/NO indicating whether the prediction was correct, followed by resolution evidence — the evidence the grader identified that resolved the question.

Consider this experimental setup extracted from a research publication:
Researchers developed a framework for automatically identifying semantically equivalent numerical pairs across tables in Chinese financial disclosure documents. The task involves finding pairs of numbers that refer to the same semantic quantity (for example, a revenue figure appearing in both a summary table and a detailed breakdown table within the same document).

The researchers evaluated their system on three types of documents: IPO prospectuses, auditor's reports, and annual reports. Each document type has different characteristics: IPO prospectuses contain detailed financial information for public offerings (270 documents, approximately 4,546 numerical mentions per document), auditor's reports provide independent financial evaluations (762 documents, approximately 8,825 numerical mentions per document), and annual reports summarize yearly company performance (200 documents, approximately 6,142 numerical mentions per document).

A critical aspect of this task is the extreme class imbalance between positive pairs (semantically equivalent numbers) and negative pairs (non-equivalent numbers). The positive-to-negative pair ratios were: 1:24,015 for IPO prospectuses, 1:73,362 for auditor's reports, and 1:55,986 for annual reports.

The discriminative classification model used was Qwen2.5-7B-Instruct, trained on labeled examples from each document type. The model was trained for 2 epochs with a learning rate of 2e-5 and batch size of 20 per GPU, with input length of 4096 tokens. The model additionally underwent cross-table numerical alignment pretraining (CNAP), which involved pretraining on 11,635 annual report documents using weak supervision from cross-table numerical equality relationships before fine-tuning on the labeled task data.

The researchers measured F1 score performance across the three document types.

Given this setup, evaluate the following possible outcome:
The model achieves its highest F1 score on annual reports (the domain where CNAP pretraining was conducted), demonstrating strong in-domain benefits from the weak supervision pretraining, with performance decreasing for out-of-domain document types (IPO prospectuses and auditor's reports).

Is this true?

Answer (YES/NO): YES